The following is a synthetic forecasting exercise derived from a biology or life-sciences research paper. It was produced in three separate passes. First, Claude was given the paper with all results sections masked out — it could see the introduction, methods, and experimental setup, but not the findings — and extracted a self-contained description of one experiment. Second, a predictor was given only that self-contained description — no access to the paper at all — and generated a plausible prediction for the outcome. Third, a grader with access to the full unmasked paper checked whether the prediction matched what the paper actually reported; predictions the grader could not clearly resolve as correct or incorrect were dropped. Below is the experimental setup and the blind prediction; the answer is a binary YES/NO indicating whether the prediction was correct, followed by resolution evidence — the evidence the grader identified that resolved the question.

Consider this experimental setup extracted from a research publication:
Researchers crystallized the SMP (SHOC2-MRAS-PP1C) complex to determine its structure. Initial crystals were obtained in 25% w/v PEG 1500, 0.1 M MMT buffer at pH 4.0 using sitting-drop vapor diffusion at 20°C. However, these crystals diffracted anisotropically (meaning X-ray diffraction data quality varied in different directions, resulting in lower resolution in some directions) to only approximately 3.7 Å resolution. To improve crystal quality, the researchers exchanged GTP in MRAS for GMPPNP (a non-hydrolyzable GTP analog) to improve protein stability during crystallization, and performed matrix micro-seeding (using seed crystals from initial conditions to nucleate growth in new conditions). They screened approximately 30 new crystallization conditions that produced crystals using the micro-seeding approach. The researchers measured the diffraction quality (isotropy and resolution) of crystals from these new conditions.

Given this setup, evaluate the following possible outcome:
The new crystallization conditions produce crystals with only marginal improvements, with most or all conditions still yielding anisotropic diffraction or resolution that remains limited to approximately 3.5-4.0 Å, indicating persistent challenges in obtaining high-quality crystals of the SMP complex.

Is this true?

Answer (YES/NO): NO